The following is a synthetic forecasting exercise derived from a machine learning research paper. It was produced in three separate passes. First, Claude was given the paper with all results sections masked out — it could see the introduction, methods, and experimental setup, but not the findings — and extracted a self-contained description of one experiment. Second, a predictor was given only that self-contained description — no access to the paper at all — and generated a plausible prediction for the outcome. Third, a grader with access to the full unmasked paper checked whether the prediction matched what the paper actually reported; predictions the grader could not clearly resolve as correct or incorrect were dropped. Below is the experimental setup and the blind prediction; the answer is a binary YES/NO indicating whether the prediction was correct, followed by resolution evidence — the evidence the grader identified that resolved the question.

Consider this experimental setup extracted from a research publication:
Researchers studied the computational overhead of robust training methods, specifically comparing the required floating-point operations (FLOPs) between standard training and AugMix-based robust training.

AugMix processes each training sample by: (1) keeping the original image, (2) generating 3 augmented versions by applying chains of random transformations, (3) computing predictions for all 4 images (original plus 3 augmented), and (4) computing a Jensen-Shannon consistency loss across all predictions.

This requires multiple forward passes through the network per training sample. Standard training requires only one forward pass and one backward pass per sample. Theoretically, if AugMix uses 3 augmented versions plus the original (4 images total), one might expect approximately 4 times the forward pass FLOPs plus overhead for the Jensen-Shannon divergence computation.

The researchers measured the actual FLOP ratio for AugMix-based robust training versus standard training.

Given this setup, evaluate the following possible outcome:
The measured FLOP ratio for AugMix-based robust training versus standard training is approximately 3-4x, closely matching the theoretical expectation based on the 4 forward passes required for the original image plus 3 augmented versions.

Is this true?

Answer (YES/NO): YES